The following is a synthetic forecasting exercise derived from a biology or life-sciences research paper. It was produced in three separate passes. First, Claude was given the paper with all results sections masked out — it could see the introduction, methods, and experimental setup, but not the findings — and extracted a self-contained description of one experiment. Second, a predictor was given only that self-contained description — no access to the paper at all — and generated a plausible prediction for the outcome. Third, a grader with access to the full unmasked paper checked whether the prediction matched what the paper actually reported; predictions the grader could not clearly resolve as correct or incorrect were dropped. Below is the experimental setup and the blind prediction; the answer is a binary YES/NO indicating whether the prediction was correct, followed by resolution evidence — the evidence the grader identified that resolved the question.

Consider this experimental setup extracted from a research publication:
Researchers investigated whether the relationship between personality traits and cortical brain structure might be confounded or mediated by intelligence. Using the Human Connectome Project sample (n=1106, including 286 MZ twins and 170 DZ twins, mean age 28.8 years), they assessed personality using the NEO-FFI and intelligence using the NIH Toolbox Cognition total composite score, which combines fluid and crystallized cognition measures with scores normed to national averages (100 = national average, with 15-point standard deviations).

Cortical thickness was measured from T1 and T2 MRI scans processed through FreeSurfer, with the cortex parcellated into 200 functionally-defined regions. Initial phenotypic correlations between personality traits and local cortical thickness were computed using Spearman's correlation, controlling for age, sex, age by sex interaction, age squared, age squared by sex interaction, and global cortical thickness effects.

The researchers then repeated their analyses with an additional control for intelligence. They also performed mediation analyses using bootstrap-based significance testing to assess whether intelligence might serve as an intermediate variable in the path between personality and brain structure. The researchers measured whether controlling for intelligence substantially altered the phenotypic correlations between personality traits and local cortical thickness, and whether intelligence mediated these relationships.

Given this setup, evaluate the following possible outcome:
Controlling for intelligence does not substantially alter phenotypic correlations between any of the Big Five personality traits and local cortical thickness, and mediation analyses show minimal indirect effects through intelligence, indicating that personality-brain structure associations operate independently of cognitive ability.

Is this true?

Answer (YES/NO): NO